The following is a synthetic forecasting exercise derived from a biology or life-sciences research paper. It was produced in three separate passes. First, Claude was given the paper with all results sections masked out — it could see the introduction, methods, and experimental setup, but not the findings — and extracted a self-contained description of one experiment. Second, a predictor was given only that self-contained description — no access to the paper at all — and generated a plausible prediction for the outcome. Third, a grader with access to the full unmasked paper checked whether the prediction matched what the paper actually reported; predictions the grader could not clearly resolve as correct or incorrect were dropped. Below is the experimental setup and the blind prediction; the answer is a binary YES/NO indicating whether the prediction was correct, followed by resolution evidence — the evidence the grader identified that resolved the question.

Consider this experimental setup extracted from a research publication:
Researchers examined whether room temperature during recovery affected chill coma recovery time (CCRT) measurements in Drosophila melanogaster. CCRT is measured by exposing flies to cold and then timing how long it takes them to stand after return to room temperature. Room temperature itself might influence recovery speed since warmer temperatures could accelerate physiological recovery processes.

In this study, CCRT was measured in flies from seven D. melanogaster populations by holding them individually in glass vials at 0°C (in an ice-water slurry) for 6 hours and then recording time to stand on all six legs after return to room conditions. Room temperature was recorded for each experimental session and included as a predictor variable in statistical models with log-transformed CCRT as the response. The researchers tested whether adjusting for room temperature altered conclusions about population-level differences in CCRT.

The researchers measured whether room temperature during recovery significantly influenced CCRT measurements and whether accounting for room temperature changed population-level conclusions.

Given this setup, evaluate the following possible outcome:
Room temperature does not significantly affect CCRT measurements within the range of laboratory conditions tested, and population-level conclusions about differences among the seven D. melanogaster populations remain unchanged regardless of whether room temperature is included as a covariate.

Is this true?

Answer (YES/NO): NO